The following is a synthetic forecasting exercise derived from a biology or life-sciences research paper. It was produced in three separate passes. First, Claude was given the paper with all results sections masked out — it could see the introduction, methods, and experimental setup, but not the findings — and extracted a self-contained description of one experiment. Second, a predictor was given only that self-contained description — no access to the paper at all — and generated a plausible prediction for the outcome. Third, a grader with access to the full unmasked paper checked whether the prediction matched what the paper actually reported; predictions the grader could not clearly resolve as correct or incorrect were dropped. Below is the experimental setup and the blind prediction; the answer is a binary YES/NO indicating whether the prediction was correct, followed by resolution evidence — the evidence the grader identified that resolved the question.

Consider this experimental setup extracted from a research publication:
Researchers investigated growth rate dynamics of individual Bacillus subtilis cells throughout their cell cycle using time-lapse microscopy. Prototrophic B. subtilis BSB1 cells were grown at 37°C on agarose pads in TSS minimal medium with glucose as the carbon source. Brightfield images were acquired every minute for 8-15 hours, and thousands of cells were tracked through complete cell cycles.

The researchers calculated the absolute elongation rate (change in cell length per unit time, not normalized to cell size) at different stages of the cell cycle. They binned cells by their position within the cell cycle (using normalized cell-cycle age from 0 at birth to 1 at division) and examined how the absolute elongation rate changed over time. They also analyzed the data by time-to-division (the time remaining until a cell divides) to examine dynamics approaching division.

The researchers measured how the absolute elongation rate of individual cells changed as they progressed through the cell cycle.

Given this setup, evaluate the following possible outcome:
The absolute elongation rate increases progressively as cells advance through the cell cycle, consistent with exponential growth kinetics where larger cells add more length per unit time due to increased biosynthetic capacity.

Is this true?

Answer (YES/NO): NO